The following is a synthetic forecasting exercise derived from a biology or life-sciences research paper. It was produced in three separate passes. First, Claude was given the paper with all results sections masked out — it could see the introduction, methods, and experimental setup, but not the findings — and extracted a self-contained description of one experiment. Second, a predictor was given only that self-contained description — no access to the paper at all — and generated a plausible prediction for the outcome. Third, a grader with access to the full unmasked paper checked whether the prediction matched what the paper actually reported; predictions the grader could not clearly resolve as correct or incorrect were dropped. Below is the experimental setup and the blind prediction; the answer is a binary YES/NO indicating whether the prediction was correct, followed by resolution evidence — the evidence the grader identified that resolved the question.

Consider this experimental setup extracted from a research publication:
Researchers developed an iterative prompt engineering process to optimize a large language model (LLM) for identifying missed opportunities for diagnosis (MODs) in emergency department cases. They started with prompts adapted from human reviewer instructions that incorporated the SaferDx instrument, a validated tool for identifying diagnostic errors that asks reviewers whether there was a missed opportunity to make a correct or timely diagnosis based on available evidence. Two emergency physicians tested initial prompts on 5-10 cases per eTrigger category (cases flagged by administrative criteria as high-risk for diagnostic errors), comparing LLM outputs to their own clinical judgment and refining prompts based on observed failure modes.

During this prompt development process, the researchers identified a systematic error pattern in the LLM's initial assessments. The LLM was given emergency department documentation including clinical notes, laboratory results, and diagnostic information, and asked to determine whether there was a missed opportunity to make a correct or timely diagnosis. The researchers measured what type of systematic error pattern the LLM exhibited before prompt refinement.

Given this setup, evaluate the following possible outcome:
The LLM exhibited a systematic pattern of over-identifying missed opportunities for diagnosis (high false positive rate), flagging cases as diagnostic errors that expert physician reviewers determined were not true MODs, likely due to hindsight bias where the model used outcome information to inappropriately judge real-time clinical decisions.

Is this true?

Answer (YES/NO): NO